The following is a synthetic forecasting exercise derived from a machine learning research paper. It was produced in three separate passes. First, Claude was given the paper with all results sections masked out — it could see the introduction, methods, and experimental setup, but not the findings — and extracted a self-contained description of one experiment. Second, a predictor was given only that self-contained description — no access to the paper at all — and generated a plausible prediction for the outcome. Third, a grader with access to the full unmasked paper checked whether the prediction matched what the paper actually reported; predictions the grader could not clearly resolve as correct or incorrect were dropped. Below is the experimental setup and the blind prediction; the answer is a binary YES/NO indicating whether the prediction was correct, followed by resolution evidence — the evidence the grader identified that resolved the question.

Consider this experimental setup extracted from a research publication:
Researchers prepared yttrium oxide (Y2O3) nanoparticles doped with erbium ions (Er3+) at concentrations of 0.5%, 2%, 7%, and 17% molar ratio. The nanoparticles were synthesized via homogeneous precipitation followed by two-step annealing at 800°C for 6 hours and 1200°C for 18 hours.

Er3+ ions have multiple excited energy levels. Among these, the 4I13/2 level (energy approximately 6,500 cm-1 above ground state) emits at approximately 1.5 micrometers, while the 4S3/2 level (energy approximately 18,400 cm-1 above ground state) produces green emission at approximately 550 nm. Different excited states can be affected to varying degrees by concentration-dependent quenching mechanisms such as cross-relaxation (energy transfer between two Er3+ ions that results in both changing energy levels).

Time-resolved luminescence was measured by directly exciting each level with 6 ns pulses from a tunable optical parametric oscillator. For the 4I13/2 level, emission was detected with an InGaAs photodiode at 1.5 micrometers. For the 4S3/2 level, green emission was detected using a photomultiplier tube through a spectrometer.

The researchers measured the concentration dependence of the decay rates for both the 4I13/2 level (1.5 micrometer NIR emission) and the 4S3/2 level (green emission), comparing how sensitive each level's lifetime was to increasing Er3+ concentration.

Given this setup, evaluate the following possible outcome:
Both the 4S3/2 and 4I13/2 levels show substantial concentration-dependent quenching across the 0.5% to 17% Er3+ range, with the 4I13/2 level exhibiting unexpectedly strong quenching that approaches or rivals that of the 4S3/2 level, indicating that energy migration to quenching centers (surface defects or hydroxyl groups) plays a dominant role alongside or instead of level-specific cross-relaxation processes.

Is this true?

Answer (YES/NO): YES